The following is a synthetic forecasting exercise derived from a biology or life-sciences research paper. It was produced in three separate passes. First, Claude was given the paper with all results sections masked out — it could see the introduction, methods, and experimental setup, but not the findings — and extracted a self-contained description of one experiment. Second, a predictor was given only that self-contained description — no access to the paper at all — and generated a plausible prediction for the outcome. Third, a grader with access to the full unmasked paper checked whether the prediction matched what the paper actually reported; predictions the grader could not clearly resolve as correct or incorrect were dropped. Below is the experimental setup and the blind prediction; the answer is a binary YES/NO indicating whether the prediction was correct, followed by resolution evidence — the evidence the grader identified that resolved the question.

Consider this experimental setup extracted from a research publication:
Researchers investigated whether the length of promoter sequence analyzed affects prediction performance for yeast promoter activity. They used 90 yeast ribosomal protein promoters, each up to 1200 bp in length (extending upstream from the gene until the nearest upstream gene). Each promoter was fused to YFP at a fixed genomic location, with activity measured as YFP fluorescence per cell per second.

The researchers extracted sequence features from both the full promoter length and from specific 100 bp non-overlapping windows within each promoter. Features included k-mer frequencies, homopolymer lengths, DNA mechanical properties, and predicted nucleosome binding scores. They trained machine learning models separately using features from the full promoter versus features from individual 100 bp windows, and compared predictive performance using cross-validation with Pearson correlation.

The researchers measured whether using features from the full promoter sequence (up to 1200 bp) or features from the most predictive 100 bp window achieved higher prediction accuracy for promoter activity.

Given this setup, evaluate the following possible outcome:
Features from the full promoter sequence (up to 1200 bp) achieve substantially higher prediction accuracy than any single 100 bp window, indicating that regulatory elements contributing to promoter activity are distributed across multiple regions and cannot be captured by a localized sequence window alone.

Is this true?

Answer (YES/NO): NO